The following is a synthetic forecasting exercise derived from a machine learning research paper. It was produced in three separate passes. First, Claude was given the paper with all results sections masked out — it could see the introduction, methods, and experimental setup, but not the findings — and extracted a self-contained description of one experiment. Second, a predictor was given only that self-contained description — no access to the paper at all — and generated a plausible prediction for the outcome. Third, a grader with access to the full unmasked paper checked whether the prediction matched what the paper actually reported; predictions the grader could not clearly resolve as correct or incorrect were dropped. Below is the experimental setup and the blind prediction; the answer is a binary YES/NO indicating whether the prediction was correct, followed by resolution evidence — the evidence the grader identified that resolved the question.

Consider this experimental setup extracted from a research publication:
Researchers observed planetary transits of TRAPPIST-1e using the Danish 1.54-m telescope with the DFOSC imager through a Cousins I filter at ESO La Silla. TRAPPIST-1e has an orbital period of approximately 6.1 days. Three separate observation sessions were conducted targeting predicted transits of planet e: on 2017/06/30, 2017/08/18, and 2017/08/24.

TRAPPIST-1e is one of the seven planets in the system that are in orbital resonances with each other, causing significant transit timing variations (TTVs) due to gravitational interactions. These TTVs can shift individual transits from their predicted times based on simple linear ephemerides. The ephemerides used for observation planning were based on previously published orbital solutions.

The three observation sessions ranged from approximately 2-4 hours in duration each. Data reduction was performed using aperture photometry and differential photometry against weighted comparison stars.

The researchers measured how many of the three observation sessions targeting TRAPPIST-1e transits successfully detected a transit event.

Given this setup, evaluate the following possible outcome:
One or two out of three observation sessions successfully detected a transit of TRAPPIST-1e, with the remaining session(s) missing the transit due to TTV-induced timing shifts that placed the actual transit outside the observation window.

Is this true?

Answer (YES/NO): NO